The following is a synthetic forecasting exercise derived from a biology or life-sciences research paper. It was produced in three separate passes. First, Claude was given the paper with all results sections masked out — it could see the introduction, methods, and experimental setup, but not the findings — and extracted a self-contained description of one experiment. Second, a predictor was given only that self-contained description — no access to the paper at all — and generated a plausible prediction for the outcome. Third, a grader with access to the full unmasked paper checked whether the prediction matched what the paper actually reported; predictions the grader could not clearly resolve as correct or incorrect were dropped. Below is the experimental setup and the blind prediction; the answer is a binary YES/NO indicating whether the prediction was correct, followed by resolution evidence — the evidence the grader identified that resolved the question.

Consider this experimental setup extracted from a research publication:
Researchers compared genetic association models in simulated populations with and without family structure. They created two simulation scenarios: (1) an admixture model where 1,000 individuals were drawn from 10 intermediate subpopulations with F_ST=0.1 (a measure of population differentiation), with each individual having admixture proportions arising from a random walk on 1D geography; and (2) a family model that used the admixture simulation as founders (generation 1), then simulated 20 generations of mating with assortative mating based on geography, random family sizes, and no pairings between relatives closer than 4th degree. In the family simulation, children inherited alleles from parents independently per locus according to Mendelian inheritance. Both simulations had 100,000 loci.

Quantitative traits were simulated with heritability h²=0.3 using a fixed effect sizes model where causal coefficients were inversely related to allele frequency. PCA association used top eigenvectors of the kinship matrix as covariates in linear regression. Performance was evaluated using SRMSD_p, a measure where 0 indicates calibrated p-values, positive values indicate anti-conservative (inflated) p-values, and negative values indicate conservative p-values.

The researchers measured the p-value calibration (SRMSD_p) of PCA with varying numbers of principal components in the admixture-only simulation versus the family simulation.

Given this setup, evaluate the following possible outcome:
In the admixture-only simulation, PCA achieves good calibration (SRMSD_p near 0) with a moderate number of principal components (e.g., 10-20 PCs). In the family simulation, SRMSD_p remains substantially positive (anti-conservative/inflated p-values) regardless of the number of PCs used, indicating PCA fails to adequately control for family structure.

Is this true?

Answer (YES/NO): NO